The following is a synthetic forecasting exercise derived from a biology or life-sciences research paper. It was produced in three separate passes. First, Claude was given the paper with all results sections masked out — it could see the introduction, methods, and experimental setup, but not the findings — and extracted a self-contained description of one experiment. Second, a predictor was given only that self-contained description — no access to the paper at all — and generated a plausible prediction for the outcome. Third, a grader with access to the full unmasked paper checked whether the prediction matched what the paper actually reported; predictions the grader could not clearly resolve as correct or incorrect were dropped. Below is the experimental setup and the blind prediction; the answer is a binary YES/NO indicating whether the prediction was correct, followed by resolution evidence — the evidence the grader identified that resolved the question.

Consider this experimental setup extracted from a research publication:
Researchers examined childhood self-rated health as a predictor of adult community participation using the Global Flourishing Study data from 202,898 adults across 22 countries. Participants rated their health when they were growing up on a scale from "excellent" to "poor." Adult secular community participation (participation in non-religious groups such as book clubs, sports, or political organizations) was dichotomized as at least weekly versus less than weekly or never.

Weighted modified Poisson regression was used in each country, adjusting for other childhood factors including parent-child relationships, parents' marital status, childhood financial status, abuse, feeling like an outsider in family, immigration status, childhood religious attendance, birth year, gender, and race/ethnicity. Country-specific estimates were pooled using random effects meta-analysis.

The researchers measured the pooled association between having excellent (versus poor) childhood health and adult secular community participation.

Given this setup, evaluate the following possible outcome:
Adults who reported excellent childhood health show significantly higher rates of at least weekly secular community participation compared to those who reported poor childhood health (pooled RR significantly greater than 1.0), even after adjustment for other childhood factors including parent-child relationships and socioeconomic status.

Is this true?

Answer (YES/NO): NO